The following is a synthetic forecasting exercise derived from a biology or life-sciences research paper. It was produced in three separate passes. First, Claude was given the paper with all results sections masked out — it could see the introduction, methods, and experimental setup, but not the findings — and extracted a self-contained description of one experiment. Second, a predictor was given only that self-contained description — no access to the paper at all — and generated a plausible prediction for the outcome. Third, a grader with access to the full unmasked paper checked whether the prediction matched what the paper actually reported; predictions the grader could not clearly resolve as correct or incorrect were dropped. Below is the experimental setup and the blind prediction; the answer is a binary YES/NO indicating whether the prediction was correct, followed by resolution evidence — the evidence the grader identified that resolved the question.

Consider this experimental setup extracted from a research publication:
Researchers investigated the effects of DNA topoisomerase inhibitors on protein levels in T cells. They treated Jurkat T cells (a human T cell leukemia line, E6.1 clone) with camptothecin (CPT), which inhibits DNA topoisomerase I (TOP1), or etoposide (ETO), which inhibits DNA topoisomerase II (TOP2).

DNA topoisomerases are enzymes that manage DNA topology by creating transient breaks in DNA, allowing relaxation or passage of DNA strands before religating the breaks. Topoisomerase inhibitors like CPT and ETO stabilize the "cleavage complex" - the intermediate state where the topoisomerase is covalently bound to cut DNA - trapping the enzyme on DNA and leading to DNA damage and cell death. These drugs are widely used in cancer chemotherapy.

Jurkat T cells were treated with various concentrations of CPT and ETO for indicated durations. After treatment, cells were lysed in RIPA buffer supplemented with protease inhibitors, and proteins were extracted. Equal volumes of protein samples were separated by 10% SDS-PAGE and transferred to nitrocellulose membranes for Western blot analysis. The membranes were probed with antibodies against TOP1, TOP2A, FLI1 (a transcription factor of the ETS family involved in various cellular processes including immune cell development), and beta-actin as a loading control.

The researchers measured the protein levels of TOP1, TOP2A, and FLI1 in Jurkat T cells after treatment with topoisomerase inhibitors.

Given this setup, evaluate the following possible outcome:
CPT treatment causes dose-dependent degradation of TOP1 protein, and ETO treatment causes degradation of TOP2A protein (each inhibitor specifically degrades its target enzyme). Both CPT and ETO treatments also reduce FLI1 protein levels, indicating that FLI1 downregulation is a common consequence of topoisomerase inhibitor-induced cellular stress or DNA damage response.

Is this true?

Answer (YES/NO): NO